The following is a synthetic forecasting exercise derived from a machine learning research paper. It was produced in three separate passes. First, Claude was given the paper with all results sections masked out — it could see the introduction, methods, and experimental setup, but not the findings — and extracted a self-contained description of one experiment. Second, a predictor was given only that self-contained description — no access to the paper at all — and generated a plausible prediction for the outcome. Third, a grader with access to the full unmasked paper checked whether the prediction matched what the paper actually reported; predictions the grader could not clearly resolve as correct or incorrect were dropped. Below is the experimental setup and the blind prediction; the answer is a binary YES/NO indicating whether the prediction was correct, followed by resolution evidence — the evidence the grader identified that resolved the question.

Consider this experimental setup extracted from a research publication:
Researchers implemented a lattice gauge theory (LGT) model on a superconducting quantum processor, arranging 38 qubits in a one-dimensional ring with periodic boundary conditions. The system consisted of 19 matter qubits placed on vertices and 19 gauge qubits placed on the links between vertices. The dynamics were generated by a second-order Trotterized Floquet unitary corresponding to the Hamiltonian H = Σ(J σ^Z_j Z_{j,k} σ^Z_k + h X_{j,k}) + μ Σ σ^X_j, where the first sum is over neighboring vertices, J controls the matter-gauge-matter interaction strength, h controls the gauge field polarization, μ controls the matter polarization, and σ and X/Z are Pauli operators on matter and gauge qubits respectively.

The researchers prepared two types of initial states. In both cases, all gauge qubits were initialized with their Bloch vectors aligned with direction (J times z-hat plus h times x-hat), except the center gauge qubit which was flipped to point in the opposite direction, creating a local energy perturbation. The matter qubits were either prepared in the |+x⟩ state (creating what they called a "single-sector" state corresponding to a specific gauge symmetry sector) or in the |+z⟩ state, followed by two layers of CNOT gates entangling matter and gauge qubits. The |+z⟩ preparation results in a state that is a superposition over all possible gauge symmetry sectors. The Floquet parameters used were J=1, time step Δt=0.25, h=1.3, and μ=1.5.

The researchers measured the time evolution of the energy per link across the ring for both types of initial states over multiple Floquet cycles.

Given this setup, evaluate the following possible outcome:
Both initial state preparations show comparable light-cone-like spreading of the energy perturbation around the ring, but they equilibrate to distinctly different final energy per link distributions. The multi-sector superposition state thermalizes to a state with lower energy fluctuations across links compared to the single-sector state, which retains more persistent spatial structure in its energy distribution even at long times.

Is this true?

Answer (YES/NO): NO